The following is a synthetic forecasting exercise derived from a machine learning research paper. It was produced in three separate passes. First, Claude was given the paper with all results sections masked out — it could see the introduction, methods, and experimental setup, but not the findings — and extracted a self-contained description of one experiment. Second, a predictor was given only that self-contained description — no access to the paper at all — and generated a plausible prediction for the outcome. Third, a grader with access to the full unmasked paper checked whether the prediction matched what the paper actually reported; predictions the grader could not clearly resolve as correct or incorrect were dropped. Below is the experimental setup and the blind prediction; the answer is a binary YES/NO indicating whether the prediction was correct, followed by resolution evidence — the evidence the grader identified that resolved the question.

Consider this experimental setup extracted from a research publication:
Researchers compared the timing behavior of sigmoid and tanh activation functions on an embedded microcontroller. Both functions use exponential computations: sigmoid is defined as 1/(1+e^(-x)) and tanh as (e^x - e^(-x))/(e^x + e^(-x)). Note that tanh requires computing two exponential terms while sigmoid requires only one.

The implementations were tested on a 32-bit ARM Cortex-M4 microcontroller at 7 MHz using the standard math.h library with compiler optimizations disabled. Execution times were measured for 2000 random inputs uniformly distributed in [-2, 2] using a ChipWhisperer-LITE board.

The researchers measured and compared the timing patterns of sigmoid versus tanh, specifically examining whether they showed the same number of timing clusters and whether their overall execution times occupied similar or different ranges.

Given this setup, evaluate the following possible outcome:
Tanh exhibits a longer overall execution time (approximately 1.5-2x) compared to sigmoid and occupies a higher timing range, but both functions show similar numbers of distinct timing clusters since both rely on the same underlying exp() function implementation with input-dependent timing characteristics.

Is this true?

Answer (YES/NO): NO